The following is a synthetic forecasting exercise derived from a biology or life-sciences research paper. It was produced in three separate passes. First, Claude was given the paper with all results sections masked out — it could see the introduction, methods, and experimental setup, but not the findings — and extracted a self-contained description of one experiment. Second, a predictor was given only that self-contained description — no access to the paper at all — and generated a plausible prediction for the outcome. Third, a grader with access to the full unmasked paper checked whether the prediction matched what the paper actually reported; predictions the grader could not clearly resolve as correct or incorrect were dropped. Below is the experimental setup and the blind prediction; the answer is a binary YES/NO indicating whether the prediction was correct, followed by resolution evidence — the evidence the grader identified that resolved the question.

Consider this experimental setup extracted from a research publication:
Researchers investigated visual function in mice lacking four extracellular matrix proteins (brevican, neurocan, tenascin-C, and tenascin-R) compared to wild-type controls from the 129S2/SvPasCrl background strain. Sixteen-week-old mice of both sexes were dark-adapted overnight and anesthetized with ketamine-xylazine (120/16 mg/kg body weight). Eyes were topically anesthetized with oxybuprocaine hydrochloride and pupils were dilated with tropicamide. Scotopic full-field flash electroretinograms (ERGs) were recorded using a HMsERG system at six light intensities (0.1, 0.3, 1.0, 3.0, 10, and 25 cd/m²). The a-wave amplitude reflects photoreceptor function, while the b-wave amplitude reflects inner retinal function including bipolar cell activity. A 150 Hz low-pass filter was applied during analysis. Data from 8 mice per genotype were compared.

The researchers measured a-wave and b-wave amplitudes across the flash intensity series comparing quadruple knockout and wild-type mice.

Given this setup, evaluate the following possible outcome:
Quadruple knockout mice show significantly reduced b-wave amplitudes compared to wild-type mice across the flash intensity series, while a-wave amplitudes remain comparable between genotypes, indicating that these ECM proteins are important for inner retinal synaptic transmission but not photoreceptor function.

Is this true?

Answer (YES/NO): NO